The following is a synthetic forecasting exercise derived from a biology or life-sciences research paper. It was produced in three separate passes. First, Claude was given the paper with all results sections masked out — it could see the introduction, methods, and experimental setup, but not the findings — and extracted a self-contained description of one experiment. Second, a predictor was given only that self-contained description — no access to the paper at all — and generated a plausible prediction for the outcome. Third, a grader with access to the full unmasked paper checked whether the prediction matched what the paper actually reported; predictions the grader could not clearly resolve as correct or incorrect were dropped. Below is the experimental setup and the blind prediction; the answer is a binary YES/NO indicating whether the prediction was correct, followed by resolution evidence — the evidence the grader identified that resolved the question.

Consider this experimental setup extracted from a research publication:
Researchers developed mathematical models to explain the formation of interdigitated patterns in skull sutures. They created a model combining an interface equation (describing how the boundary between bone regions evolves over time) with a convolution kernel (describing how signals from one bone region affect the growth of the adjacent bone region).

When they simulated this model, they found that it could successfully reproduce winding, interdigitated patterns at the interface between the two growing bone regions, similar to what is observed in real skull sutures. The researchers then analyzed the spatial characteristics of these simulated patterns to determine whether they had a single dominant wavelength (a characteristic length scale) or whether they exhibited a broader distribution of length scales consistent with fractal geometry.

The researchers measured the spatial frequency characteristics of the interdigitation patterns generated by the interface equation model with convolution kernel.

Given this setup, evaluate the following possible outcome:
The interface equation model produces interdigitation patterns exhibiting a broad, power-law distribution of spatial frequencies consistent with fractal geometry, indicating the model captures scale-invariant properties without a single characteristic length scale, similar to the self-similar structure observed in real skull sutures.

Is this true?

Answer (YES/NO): NO